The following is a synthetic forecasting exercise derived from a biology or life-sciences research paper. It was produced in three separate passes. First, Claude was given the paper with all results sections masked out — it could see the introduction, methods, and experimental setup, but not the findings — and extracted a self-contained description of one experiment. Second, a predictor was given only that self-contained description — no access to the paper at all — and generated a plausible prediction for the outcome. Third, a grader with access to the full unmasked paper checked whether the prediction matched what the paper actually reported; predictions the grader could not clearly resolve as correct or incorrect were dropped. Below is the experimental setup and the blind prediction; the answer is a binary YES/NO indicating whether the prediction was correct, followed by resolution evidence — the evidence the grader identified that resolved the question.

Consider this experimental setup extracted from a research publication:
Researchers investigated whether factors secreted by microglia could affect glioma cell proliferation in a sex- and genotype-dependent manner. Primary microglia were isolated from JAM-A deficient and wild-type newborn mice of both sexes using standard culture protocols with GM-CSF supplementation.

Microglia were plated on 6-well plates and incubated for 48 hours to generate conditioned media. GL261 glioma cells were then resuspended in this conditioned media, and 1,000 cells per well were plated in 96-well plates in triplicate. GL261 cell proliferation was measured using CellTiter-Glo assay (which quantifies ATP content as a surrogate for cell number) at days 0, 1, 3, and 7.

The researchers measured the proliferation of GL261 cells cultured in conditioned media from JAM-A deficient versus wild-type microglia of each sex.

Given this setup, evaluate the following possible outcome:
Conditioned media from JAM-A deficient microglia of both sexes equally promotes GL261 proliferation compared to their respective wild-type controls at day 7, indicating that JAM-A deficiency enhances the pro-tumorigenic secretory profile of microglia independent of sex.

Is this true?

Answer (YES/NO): NO